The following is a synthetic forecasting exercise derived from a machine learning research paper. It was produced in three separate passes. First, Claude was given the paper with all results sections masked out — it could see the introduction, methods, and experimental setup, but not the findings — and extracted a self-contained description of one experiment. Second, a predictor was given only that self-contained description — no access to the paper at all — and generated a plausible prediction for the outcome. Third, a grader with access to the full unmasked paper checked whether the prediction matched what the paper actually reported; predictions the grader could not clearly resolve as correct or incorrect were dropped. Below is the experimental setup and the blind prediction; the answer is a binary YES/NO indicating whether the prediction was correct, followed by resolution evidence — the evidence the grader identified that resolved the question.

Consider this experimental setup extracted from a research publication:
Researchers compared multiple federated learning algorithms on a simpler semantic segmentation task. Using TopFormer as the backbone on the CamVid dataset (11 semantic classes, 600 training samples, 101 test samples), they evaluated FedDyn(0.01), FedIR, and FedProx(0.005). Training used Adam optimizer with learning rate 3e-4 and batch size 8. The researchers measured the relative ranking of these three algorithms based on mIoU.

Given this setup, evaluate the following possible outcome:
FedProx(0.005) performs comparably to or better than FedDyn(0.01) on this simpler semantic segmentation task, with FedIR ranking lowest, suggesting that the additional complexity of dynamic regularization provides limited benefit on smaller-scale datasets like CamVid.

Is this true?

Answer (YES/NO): NO